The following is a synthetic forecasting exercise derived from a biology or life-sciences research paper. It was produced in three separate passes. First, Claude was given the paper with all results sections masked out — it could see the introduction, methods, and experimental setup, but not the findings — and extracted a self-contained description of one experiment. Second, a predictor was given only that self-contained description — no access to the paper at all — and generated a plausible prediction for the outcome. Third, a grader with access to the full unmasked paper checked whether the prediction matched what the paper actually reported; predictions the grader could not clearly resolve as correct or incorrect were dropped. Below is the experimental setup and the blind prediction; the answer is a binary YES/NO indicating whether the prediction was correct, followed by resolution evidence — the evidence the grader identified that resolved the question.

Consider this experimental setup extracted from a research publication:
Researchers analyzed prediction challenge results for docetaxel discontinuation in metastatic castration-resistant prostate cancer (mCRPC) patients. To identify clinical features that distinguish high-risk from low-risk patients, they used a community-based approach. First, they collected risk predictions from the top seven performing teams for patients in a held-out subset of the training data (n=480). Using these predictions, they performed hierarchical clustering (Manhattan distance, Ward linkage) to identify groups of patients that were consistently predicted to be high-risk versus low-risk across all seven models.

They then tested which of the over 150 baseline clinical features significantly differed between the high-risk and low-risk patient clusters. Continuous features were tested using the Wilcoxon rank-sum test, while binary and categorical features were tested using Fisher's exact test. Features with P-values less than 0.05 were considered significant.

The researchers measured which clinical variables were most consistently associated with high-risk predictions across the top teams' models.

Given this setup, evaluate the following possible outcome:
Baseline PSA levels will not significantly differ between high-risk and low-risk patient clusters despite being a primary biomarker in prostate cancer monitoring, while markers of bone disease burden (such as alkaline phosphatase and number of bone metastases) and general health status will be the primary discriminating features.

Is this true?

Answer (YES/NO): NO